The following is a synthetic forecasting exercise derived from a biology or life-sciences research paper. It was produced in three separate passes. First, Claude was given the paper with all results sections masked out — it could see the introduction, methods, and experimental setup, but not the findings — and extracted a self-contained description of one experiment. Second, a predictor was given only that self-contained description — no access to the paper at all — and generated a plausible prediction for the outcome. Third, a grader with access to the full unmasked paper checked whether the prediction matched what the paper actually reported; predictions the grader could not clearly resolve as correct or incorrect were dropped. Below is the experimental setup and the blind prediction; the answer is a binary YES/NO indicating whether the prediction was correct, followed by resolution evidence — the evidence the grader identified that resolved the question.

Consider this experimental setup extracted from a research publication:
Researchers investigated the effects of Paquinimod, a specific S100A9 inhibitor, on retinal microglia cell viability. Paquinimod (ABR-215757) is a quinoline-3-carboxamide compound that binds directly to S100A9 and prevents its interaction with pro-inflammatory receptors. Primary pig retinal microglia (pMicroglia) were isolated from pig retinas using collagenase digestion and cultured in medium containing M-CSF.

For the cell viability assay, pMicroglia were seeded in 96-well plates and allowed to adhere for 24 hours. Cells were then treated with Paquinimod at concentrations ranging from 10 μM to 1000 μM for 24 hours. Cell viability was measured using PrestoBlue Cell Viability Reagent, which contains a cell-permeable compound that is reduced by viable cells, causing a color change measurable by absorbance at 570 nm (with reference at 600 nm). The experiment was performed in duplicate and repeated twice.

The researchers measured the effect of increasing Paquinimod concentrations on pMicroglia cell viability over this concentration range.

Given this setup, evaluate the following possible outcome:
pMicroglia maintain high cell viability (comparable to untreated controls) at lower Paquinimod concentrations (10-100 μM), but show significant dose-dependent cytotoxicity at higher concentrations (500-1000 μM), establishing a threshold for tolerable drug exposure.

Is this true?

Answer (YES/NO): YES